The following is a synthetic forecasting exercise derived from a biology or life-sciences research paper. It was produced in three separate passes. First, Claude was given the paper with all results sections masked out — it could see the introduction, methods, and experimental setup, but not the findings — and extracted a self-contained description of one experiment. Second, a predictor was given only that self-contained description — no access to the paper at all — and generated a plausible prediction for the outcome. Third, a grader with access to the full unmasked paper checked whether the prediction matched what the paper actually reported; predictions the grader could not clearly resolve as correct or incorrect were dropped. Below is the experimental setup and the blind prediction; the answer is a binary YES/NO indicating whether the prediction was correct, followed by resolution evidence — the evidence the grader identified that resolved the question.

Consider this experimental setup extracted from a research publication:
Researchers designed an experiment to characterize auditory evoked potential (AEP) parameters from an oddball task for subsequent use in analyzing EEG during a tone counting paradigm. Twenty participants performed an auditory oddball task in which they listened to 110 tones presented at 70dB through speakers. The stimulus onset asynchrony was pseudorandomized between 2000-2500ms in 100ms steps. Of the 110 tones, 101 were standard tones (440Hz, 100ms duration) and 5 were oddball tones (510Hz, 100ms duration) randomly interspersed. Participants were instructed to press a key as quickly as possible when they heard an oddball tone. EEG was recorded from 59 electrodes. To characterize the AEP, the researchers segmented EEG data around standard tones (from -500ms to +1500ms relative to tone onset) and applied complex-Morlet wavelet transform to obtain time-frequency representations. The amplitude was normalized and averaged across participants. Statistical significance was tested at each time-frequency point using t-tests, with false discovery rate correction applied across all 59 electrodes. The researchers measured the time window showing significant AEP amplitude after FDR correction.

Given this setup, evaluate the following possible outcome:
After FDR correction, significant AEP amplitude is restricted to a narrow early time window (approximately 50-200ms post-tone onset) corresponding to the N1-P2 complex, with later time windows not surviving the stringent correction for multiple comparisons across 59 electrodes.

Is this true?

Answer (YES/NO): NO